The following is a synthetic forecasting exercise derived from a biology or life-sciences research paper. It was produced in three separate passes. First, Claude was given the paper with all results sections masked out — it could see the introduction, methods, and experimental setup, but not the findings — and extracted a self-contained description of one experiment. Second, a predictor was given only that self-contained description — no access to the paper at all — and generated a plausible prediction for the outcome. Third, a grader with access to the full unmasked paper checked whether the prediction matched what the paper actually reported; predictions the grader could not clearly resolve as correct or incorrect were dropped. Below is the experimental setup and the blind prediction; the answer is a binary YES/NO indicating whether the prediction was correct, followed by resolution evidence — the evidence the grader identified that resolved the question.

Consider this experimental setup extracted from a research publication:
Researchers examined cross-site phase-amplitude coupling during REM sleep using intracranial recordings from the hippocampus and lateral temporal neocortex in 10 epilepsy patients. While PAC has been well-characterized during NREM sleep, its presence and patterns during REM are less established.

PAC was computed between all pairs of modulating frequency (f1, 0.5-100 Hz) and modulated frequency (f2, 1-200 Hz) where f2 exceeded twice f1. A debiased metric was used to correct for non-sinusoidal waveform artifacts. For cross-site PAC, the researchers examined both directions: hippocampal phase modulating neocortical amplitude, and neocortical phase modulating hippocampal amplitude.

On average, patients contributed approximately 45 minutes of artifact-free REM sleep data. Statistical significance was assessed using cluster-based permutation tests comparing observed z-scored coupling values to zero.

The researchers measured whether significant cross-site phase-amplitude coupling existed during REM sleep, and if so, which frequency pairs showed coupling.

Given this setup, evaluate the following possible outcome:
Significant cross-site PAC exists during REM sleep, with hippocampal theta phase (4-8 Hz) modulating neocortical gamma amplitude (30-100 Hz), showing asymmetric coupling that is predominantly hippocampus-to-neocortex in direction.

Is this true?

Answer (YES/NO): NO